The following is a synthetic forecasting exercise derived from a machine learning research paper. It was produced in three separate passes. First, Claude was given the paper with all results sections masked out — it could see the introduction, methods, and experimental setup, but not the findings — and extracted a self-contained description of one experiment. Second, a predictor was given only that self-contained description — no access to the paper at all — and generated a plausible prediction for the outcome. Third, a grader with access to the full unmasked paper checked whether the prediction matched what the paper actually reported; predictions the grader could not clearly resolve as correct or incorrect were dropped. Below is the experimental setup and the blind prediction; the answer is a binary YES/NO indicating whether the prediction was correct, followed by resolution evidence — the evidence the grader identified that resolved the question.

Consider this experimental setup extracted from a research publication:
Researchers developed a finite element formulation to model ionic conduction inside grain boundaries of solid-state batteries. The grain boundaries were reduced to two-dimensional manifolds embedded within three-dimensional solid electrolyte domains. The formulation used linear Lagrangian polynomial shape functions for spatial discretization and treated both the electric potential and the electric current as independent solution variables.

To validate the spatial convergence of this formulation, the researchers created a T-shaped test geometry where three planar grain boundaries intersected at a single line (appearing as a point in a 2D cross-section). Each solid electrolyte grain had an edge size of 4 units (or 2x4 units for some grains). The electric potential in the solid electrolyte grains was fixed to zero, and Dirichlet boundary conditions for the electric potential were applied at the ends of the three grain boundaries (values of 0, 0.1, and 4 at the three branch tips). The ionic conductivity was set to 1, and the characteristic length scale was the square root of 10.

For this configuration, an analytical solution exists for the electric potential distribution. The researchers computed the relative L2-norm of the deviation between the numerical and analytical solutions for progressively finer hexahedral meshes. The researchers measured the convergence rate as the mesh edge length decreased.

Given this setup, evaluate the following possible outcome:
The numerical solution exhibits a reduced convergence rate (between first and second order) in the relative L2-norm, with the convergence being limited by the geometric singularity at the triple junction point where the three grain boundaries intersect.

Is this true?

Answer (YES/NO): NO